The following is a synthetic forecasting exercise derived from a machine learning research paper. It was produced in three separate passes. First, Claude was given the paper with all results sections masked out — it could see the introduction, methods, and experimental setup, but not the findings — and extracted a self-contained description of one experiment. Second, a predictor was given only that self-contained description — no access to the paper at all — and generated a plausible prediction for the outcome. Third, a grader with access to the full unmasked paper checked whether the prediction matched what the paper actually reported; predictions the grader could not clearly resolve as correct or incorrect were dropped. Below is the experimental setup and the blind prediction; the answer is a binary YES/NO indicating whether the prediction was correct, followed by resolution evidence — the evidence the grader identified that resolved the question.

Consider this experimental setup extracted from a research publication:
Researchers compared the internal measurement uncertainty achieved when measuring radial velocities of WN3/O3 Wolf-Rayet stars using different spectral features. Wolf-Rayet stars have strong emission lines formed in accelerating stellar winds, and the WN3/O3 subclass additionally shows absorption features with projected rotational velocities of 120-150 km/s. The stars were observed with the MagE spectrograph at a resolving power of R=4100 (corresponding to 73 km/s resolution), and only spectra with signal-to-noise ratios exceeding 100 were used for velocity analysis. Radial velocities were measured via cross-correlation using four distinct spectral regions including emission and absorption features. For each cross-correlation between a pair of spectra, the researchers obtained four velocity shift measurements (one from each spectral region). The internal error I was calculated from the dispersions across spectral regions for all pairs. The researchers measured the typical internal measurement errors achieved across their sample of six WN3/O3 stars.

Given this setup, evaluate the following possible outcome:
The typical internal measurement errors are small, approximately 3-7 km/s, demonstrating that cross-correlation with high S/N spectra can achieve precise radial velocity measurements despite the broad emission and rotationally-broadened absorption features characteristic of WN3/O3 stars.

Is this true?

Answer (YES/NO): NO